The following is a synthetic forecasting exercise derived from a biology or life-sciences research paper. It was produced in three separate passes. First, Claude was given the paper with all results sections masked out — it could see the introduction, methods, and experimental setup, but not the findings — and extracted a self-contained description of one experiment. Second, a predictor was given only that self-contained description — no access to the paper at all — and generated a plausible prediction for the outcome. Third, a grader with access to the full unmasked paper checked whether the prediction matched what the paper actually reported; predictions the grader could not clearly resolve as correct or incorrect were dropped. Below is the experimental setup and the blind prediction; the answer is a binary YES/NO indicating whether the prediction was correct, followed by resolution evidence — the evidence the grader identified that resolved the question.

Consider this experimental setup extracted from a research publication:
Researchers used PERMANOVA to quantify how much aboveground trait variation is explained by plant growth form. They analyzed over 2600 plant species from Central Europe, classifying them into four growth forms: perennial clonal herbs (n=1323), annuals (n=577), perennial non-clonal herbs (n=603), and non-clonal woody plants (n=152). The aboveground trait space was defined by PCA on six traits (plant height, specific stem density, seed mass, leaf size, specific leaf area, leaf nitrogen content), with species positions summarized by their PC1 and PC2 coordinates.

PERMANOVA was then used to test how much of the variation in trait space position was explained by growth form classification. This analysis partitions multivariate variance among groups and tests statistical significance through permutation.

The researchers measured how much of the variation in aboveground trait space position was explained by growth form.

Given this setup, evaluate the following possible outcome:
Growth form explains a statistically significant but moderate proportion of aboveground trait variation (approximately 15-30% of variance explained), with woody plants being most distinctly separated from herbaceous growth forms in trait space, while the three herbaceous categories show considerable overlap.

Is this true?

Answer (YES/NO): NO